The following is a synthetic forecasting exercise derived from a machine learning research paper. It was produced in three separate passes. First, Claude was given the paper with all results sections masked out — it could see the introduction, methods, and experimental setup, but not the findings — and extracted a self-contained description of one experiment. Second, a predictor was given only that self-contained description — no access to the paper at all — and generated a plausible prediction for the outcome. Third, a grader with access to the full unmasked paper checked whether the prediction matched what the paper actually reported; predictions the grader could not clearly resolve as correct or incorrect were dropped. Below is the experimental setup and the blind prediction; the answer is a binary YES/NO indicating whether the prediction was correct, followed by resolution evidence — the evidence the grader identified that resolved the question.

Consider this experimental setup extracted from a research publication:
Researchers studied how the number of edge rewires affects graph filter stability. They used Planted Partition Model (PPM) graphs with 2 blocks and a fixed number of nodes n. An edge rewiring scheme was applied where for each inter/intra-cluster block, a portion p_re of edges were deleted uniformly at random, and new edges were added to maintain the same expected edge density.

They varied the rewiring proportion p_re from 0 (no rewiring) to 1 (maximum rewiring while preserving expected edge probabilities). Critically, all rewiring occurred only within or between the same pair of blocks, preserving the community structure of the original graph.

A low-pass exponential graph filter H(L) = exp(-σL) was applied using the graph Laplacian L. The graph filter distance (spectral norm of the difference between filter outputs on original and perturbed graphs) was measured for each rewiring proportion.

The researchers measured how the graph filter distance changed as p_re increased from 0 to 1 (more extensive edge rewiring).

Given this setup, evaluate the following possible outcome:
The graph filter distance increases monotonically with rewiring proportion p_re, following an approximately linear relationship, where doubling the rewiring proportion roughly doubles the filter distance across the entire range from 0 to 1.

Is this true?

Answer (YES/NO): NO